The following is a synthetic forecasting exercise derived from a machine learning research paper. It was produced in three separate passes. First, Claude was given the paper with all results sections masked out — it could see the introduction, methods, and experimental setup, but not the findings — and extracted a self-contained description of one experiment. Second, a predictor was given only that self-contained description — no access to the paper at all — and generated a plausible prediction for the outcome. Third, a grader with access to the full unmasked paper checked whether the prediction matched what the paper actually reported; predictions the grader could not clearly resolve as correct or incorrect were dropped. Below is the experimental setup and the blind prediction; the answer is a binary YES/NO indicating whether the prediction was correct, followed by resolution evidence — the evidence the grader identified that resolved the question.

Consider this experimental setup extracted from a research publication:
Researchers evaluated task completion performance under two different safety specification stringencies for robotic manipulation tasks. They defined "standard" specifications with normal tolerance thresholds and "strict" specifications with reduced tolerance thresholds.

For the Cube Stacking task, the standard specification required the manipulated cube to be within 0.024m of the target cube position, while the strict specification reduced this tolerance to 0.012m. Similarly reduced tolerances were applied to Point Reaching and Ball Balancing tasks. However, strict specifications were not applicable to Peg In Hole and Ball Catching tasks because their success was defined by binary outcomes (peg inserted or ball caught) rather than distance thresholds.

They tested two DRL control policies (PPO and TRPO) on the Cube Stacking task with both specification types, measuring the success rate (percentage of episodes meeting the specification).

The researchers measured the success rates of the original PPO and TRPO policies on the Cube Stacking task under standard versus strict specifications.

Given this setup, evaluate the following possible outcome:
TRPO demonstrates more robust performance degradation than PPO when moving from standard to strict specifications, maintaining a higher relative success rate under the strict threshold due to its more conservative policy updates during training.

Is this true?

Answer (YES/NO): NO